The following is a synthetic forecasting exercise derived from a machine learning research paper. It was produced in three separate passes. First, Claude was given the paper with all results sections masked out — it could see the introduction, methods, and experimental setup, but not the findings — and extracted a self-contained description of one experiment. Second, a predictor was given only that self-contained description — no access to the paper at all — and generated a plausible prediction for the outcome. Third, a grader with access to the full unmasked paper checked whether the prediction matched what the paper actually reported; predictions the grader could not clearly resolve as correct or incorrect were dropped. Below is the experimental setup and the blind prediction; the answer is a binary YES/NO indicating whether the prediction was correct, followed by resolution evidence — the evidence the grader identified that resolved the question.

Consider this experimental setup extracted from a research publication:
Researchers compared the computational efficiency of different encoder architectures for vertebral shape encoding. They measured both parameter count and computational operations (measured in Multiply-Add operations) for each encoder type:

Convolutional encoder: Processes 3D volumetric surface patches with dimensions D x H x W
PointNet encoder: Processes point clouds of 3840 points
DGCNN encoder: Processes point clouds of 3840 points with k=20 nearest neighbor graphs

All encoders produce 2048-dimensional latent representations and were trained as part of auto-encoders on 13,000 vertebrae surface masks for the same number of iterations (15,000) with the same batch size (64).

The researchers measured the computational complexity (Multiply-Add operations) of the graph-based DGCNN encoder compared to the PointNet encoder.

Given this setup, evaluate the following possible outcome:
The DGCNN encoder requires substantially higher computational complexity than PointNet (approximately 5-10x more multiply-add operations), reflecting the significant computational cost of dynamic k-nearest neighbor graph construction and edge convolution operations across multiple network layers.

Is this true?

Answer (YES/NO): YES